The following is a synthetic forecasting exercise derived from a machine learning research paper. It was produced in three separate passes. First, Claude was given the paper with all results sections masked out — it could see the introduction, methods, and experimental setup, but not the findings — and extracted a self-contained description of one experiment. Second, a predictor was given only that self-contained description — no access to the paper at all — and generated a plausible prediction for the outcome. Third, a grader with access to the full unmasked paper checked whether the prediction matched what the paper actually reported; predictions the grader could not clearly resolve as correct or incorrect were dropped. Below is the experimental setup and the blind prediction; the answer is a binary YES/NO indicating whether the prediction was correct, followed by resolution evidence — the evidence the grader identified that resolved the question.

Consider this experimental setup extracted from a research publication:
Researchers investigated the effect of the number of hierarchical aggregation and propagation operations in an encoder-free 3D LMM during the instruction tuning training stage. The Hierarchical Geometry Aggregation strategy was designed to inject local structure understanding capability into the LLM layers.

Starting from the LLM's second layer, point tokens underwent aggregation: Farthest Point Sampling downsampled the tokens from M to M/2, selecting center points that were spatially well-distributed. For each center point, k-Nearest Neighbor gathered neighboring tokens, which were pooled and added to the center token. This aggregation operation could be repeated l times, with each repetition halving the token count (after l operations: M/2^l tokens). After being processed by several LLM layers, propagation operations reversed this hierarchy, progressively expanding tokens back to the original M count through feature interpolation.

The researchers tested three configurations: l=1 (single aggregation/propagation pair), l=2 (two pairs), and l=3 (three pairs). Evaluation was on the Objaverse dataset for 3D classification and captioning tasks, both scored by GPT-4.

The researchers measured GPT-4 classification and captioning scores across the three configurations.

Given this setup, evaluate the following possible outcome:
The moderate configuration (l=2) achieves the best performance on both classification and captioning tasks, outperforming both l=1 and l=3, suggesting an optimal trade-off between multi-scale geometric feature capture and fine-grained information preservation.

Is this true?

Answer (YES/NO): NO